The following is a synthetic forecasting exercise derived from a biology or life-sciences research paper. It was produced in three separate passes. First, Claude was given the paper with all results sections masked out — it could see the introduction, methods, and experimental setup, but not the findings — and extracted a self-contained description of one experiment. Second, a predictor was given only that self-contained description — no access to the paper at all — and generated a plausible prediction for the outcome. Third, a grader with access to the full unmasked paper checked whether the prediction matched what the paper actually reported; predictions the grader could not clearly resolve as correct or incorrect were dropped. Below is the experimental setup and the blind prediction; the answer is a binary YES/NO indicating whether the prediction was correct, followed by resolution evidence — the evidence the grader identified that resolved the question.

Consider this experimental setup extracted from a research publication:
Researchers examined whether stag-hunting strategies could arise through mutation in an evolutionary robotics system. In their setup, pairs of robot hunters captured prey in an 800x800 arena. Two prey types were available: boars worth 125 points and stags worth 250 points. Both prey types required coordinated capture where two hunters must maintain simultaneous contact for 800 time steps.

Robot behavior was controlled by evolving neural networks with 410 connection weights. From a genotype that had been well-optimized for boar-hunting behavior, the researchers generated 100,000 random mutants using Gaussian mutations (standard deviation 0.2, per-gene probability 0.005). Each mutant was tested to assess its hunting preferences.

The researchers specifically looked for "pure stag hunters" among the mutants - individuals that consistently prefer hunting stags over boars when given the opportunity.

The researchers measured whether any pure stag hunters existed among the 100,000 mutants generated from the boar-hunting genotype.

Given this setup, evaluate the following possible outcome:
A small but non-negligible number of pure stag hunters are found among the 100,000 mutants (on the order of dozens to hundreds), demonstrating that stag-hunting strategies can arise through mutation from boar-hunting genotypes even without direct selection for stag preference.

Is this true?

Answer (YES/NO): NO